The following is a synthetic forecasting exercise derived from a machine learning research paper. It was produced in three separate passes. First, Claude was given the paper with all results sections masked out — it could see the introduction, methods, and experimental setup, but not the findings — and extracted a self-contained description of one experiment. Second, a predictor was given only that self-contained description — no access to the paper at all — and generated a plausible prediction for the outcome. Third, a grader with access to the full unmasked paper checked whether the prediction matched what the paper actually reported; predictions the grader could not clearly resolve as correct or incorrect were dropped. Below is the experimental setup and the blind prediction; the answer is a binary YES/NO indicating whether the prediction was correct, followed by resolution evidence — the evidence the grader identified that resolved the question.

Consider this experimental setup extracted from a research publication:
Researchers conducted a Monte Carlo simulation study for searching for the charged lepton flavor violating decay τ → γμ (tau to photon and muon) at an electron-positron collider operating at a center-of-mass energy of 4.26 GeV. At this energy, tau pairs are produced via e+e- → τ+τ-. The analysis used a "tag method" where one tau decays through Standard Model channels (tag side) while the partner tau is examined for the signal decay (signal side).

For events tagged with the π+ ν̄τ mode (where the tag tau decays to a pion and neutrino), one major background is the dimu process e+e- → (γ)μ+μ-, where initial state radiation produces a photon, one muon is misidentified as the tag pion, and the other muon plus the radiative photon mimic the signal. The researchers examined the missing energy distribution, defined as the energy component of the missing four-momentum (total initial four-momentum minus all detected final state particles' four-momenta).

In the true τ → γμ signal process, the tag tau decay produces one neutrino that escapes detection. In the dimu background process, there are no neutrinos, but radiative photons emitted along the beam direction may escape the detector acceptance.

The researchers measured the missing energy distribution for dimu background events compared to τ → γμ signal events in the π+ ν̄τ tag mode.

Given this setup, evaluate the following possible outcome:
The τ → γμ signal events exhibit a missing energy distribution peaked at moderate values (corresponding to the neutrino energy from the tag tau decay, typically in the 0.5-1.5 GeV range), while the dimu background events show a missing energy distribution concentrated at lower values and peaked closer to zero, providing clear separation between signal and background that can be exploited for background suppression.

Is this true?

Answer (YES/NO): YES